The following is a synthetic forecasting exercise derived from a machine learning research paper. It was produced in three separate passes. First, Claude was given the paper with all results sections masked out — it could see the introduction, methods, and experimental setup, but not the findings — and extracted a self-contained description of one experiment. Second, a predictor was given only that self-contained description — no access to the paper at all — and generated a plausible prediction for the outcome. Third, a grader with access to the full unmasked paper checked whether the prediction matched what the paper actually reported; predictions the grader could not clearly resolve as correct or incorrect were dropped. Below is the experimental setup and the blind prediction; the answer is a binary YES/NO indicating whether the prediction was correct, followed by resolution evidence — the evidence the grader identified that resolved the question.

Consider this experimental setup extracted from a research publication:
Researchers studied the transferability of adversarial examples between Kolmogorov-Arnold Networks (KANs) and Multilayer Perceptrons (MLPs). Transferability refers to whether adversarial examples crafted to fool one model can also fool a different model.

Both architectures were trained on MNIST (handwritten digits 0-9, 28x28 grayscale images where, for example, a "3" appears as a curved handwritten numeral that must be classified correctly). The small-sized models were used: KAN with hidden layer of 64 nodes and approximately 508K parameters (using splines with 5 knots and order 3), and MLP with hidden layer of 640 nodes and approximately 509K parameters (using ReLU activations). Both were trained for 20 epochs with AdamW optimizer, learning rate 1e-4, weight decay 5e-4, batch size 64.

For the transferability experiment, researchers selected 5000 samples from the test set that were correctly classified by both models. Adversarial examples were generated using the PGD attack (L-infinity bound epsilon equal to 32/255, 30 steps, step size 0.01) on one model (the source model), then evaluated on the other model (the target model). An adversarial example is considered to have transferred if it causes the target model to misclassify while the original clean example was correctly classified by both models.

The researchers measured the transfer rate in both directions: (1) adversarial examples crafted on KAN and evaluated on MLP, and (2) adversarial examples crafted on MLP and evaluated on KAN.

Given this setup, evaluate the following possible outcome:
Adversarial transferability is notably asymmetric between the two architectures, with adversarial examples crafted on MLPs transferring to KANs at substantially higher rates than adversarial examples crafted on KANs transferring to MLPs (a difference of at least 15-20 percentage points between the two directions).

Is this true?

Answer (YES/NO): NO